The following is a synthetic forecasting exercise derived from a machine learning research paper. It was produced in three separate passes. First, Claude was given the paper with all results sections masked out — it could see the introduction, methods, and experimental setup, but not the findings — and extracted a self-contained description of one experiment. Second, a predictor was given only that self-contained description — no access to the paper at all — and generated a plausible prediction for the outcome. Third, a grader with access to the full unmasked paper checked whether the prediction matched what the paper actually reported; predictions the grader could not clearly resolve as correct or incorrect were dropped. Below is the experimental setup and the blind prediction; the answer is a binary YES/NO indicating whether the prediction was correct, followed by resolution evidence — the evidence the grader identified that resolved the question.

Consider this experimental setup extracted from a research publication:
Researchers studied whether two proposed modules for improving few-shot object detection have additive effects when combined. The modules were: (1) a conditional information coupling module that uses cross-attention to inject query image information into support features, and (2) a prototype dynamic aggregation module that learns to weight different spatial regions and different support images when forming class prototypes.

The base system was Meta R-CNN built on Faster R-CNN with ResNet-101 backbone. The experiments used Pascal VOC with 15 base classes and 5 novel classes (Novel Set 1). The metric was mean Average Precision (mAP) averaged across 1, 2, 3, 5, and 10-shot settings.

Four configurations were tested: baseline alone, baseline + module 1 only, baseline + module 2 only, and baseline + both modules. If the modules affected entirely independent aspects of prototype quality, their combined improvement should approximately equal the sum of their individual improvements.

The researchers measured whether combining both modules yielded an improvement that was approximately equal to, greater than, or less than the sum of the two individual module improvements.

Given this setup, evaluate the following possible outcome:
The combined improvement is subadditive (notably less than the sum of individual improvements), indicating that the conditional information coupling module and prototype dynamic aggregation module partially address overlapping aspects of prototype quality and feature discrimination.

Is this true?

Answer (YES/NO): NO